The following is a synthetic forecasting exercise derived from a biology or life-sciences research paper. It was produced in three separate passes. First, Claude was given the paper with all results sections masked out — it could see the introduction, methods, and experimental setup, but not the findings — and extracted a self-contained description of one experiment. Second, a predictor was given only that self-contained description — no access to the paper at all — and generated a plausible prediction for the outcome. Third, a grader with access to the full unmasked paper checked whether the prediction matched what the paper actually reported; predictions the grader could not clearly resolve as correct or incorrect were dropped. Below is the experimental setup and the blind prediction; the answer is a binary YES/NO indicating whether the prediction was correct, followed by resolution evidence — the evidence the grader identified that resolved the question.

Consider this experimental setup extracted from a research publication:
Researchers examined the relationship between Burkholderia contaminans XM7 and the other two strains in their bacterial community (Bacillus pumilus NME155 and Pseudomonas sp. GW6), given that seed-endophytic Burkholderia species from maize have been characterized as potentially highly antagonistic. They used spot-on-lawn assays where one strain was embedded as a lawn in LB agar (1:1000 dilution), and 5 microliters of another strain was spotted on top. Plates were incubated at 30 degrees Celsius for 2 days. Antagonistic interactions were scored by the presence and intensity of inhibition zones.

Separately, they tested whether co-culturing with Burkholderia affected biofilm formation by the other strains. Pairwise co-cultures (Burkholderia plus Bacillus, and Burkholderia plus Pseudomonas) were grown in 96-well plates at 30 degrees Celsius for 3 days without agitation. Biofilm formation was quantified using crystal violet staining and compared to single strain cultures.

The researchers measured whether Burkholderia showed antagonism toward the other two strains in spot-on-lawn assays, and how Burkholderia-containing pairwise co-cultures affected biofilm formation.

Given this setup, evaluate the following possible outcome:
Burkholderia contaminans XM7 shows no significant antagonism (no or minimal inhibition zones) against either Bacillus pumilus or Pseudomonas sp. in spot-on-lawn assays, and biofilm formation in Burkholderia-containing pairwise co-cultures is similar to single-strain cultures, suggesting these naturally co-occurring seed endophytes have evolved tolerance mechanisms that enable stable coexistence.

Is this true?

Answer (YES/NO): NO